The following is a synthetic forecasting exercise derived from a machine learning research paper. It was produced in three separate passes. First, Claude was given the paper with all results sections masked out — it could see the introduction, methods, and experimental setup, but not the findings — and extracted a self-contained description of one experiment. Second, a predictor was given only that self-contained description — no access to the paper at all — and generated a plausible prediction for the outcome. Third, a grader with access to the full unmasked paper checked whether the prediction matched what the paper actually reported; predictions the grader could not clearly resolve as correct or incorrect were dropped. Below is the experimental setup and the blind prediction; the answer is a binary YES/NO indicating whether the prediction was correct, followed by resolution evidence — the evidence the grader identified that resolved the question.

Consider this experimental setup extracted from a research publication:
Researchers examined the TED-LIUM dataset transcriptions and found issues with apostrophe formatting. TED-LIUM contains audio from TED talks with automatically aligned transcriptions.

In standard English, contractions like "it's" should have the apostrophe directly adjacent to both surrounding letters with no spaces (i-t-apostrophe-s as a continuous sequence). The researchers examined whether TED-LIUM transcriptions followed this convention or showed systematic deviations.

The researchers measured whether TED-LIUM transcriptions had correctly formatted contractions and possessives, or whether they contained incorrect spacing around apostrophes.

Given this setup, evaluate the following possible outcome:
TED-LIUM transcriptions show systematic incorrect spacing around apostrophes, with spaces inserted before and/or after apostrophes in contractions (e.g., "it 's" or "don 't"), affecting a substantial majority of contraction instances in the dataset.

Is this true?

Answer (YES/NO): NO